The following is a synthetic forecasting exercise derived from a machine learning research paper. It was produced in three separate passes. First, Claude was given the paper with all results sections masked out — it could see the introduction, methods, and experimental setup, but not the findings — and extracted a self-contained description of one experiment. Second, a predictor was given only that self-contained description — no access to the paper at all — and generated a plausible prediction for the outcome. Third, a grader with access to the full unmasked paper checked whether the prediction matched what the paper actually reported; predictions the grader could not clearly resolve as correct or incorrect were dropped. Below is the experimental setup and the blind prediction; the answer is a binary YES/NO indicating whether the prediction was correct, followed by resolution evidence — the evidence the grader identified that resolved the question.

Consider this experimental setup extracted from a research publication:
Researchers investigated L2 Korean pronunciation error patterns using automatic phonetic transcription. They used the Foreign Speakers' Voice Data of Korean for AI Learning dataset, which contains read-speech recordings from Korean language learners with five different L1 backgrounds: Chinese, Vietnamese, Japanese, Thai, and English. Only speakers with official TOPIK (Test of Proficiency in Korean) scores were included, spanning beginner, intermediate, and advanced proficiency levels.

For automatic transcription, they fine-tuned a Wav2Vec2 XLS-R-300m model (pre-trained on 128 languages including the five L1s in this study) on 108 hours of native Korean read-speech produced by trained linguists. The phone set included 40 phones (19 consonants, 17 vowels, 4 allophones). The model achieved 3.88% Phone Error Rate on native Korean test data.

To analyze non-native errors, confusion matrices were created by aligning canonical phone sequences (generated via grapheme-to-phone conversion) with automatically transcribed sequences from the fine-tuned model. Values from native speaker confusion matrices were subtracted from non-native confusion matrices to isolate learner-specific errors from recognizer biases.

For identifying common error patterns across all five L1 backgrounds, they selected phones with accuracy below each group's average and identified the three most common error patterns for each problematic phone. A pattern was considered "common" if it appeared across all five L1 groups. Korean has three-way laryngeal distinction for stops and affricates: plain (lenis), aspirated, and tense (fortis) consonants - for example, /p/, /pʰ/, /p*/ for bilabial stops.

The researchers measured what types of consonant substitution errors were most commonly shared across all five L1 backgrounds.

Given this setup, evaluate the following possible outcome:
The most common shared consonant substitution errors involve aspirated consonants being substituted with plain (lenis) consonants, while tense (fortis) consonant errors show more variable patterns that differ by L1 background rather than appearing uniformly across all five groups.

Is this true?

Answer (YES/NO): NO